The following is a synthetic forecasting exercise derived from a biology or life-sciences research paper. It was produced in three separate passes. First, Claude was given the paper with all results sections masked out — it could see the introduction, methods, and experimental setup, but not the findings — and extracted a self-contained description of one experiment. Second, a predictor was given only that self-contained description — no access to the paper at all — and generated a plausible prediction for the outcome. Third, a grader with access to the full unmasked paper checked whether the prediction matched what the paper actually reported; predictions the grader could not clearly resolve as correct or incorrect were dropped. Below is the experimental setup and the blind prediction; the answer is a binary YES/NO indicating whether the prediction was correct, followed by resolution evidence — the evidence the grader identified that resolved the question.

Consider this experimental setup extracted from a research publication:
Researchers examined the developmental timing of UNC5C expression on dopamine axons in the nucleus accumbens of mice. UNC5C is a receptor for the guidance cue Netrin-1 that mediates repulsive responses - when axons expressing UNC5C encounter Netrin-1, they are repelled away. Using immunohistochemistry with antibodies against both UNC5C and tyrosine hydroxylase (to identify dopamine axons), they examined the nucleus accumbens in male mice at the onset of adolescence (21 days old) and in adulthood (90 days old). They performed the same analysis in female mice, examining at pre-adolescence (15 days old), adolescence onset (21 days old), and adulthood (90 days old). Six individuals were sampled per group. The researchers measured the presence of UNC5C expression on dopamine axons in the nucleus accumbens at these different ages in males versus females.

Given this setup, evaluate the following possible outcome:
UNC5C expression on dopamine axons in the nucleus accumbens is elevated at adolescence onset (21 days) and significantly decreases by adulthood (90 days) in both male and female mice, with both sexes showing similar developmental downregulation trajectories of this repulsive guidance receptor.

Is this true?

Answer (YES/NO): NO